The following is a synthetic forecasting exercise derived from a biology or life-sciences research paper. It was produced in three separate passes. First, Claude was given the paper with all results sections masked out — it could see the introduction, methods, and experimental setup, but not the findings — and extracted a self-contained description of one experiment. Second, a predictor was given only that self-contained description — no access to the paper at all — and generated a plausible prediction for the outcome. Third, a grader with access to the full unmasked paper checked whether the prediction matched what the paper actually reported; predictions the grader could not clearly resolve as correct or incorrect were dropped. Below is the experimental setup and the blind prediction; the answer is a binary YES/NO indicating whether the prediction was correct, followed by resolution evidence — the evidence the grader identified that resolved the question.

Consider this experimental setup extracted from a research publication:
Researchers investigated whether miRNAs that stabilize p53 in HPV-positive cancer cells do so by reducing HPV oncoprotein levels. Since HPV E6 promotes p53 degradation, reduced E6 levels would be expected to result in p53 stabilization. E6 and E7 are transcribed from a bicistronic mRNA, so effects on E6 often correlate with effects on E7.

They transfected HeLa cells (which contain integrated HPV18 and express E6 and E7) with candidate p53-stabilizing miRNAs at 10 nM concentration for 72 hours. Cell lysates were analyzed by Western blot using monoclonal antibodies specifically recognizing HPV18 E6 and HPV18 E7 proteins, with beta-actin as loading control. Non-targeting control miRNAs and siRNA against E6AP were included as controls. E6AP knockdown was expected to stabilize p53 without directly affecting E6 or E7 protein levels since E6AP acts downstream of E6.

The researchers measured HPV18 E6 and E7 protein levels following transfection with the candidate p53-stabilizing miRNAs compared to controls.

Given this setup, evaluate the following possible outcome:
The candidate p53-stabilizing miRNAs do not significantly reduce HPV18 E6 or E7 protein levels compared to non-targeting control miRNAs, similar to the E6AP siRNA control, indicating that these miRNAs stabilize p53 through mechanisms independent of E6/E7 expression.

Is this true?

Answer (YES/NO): NO